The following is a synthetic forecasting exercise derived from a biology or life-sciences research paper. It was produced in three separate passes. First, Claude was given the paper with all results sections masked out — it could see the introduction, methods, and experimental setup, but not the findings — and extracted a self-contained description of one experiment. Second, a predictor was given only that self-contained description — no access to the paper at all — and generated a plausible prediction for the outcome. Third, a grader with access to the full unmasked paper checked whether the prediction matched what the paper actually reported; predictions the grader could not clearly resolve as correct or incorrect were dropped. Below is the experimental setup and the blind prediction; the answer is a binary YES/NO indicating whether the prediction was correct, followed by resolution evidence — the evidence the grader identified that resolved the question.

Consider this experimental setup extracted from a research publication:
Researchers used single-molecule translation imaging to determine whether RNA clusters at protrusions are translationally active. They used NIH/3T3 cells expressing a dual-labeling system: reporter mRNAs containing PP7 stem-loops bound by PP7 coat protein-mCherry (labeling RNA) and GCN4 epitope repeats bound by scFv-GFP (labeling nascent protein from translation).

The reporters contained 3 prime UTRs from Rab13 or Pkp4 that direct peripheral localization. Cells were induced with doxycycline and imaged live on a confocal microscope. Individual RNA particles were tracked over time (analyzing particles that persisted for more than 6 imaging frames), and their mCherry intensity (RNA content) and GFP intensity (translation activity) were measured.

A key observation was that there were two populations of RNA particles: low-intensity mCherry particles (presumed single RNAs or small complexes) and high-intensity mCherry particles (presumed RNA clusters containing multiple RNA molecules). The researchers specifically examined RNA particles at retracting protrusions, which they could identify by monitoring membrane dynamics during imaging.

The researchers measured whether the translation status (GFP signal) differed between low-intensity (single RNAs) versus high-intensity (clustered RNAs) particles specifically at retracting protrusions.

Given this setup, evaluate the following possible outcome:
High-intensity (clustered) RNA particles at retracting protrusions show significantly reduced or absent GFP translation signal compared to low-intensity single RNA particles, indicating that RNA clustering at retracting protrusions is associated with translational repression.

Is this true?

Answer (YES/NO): YES